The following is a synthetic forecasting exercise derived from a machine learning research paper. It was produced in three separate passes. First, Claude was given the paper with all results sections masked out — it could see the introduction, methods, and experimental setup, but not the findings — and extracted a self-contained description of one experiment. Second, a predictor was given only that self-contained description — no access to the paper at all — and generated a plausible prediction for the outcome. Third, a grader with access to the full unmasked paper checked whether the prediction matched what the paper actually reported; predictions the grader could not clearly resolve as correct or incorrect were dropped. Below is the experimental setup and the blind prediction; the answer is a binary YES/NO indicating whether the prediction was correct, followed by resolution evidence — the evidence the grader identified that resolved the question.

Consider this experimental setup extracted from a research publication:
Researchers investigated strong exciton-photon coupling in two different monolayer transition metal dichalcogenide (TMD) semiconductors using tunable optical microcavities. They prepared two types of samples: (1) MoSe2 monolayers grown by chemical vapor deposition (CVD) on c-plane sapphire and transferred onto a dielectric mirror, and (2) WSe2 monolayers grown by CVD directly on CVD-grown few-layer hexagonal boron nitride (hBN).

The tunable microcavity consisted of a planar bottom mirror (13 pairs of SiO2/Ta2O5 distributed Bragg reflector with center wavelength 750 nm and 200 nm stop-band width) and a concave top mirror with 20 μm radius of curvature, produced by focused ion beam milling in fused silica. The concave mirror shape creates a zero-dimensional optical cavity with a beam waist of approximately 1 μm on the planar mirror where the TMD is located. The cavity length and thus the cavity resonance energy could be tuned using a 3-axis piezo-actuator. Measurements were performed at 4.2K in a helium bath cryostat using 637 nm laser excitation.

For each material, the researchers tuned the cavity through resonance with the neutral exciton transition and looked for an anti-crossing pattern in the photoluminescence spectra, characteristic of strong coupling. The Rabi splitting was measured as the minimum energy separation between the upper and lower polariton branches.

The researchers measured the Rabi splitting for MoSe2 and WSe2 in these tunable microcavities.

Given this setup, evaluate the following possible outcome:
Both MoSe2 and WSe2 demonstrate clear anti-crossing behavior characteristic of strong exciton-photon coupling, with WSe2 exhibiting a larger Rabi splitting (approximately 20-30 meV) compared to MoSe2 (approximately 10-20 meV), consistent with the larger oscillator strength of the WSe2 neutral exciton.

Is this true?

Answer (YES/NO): NO